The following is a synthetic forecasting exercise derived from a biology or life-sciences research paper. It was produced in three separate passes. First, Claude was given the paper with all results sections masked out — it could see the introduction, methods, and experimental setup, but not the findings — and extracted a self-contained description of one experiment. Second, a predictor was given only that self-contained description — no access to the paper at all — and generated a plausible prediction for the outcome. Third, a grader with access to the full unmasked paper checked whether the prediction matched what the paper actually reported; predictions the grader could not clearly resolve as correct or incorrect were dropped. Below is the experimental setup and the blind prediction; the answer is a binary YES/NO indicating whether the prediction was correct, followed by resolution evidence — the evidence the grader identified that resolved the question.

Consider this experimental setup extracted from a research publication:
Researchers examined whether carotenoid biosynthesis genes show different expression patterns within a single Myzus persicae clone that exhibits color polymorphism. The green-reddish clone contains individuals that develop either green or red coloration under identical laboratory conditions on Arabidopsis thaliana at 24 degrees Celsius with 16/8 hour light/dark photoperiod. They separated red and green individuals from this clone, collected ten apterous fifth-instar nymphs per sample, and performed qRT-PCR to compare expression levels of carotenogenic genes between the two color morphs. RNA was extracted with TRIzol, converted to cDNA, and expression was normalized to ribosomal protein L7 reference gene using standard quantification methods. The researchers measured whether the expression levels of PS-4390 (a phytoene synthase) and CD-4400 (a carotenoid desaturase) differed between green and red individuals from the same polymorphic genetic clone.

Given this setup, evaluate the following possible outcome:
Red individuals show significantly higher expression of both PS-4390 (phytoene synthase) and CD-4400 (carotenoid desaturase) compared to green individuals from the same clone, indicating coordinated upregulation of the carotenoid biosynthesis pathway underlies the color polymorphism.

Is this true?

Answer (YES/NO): YES